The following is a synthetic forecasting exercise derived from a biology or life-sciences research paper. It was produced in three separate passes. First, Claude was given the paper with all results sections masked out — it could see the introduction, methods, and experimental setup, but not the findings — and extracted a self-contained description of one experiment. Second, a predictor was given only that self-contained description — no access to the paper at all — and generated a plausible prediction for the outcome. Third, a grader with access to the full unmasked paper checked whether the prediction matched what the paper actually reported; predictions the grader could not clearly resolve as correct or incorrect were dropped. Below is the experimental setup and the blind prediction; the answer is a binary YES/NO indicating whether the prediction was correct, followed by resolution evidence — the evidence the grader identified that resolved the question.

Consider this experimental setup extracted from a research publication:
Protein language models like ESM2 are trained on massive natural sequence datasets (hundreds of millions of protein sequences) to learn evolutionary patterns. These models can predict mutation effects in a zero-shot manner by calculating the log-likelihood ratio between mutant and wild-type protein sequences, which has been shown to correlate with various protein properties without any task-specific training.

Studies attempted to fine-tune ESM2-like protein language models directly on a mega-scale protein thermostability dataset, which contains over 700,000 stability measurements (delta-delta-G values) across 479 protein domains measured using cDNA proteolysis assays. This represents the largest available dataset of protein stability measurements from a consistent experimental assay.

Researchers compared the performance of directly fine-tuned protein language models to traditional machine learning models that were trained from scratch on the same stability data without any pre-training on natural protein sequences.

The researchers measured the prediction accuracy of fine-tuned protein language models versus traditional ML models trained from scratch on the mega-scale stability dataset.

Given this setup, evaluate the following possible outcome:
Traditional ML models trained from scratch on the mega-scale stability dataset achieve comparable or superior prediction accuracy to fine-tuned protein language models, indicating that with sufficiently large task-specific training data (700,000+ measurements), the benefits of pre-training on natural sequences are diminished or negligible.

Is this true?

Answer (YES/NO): NO